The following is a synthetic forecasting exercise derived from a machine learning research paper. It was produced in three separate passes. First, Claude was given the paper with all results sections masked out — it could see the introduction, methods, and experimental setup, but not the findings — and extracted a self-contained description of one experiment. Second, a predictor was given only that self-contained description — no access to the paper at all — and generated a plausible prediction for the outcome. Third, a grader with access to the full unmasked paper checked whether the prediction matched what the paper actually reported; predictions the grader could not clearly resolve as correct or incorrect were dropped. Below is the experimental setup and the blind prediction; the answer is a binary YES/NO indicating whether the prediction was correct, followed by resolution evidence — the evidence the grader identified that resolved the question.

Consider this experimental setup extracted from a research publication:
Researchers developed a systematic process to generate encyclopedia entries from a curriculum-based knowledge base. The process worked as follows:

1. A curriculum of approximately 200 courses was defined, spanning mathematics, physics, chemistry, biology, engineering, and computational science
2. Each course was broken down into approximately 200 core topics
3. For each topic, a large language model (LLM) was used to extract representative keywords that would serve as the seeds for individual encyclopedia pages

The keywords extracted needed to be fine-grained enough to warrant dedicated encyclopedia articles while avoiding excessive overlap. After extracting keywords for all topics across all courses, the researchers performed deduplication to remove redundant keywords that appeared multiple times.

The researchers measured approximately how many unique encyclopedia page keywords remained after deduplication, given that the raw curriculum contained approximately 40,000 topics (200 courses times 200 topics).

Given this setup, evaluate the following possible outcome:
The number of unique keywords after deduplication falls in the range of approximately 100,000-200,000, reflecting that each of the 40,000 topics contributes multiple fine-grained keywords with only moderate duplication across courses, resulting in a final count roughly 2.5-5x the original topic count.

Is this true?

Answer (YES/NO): YES